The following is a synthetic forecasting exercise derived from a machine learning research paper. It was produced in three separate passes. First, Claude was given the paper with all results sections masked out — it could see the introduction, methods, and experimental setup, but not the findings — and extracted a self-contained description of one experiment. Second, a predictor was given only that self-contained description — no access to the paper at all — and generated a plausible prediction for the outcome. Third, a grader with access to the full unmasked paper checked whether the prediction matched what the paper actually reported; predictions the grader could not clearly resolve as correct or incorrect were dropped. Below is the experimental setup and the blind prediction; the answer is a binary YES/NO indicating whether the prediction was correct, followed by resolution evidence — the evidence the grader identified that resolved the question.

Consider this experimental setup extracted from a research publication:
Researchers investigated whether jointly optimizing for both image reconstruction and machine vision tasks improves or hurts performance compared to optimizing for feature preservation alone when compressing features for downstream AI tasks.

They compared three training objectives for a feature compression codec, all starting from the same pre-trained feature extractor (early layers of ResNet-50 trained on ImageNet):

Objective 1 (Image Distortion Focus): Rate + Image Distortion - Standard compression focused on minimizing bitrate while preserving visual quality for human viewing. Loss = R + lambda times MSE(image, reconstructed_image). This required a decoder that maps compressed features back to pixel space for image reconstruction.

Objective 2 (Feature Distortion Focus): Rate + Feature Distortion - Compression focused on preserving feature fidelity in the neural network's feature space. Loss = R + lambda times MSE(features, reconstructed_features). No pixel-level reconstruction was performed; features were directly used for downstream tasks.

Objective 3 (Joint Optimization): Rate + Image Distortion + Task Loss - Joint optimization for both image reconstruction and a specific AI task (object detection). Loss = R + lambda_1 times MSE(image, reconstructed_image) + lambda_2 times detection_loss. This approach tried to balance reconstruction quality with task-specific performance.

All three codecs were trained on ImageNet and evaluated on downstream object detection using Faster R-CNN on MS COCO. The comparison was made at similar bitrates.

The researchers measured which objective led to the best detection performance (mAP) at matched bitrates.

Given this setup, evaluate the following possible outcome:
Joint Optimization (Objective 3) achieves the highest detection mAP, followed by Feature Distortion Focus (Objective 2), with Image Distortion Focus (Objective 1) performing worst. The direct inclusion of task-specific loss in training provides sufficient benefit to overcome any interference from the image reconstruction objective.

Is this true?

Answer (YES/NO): NO